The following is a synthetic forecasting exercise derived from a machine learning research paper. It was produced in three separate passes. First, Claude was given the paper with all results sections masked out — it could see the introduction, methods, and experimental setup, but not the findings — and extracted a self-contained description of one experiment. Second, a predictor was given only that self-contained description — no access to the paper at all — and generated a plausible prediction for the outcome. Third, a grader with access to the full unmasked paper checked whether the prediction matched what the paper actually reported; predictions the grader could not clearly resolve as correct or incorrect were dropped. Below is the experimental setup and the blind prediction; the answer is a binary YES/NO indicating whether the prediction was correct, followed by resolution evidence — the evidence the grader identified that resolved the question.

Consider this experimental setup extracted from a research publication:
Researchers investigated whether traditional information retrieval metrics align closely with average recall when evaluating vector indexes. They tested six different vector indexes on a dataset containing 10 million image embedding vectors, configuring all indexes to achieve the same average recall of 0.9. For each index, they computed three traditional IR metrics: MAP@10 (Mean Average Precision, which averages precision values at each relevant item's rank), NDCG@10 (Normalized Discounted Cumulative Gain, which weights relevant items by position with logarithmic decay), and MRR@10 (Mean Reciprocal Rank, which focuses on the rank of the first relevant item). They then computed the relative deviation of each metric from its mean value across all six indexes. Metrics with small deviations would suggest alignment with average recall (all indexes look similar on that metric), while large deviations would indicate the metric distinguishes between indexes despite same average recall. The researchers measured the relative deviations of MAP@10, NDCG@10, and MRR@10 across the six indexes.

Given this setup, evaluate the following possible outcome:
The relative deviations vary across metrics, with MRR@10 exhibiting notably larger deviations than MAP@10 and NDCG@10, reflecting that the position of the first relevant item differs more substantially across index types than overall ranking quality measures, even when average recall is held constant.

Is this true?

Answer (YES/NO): YES